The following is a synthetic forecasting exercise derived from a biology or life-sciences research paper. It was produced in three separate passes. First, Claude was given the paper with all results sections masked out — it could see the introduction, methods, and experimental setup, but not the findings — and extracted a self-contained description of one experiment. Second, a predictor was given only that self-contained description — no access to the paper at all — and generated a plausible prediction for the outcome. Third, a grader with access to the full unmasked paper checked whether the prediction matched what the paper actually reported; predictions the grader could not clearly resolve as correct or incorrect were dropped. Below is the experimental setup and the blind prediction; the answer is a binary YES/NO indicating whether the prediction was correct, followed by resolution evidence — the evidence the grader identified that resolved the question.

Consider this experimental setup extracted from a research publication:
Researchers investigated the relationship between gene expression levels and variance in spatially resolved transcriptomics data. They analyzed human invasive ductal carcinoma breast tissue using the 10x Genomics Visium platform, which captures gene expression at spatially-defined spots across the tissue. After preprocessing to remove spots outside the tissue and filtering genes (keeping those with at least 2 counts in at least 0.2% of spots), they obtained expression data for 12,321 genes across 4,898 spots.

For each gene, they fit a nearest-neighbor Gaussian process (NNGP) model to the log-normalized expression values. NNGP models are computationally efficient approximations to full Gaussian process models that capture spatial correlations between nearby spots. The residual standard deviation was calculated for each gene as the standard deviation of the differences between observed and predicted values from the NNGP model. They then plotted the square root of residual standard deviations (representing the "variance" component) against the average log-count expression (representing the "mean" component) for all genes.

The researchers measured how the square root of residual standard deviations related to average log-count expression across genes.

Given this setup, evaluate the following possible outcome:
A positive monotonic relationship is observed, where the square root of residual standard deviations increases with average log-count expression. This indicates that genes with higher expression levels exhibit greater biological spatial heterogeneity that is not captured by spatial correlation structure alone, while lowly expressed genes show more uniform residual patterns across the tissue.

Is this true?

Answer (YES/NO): NO